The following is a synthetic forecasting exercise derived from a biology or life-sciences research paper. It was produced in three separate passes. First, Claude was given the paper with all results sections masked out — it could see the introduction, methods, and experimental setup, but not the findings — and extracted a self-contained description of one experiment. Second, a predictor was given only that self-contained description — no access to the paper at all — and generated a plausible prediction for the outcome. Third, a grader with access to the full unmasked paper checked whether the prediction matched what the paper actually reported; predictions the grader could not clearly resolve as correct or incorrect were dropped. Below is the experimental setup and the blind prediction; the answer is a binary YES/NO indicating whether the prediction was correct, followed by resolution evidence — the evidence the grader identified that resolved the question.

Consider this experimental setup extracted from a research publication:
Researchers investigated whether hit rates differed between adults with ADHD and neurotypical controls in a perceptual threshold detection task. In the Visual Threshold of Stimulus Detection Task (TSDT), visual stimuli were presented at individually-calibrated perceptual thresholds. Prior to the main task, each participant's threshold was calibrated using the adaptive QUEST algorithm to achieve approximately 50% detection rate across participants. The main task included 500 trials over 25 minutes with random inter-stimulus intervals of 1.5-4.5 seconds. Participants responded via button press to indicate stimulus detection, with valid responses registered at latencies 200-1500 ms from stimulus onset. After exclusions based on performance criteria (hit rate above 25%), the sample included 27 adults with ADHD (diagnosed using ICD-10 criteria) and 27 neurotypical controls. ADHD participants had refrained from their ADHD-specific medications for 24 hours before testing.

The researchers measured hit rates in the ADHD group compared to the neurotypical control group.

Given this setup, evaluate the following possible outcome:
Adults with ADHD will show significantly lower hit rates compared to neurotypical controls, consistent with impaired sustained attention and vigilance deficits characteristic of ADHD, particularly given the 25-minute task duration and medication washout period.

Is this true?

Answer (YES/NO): NO